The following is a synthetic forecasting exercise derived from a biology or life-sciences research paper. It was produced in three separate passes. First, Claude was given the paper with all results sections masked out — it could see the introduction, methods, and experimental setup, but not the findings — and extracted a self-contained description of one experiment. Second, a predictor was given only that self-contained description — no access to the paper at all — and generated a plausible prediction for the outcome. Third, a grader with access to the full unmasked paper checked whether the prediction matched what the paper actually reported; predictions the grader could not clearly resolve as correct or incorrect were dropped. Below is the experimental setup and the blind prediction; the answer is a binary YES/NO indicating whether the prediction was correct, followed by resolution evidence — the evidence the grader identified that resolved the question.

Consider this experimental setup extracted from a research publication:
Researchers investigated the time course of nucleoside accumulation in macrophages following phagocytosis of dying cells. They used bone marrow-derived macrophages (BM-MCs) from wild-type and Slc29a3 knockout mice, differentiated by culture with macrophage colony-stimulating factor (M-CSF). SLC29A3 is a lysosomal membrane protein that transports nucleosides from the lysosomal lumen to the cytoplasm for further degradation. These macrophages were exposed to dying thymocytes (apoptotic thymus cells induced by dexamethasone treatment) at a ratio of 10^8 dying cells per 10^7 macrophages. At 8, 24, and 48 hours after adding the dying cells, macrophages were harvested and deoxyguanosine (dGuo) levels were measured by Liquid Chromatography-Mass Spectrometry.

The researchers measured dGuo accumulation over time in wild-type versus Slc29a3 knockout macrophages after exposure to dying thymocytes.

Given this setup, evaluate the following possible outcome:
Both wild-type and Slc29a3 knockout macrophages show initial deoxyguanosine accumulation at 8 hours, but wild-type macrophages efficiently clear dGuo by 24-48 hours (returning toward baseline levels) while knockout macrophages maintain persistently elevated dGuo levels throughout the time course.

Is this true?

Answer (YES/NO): YES